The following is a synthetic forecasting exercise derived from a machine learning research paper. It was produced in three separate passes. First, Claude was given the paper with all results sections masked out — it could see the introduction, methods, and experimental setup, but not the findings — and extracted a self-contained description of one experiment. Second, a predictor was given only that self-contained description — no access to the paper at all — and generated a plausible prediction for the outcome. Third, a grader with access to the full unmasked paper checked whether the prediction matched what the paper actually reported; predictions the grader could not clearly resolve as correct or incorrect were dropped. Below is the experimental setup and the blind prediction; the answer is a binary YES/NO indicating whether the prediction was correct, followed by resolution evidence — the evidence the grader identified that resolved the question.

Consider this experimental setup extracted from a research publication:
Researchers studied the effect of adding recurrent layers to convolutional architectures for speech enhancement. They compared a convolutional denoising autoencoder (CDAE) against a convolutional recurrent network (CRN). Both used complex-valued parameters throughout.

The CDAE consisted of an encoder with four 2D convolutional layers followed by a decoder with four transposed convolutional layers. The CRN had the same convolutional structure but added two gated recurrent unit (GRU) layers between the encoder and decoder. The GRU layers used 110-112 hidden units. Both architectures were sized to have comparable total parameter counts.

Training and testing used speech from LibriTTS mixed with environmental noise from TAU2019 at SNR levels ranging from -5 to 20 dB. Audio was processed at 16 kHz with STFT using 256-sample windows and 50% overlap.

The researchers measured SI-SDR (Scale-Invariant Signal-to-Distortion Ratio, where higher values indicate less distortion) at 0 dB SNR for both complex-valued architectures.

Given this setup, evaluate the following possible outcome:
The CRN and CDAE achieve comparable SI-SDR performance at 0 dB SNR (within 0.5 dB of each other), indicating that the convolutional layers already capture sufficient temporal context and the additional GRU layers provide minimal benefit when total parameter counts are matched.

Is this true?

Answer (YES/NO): NO